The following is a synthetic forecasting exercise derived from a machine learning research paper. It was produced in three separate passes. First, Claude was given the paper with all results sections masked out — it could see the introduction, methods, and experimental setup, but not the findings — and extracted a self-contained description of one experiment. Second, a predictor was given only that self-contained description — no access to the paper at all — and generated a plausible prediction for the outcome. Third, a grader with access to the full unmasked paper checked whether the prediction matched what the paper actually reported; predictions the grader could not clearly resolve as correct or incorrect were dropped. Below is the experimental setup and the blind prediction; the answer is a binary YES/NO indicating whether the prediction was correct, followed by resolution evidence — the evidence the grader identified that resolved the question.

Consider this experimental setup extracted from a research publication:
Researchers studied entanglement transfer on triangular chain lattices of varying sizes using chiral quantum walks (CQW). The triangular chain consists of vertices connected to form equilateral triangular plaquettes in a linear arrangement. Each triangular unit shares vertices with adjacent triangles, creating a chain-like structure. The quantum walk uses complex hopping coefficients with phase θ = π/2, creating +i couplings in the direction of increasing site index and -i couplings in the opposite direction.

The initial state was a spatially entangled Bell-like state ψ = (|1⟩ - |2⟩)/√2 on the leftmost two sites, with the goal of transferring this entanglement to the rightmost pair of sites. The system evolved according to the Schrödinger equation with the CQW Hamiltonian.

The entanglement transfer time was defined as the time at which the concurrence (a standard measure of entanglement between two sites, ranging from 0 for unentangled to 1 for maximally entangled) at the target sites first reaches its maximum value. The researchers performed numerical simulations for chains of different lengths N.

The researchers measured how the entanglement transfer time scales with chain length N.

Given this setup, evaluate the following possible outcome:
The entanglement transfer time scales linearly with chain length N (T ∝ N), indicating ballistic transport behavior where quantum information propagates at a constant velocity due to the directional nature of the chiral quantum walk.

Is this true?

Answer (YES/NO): YES